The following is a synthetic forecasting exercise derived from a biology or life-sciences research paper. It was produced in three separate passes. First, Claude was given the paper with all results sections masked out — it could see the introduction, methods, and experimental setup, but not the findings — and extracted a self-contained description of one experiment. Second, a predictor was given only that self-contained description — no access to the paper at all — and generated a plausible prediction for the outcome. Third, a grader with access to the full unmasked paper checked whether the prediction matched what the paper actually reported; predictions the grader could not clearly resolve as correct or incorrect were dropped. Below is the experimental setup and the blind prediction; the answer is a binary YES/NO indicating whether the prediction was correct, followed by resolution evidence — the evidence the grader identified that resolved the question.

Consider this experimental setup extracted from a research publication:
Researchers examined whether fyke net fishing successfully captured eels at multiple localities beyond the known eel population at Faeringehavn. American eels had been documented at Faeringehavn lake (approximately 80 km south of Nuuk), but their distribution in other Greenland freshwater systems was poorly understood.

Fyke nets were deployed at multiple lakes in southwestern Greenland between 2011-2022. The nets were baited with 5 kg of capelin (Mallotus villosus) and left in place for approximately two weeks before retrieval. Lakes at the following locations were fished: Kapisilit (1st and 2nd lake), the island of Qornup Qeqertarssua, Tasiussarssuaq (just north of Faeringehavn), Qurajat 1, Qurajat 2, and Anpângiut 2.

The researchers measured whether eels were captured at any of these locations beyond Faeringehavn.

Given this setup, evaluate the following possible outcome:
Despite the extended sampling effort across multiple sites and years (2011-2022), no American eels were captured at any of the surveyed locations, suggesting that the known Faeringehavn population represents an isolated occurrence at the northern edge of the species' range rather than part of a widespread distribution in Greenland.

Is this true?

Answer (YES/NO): NO